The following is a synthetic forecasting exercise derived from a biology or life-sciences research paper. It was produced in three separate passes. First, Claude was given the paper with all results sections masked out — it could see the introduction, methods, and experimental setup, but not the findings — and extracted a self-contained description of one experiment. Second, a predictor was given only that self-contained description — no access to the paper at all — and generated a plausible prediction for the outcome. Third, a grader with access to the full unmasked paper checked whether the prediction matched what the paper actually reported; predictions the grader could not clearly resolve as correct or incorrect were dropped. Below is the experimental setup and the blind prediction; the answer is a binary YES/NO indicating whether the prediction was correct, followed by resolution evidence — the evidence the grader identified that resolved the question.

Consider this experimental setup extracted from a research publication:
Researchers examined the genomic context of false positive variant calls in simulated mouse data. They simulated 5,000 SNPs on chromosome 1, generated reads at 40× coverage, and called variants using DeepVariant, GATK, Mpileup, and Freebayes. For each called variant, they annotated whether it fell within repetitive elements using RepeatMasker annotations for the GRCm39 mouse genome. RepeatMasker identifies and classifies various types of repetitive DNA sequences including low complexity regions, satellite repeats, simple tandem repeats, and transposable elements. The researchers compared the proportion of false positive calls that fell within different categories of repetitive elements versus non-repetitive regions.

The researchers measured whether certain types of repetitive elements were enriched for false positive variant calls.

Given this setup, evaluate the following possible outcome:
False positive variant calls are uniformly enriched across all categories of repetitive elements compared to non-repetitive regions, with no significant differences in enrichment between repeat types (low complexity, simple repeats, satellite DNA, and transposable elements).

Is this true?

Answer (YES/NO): NO